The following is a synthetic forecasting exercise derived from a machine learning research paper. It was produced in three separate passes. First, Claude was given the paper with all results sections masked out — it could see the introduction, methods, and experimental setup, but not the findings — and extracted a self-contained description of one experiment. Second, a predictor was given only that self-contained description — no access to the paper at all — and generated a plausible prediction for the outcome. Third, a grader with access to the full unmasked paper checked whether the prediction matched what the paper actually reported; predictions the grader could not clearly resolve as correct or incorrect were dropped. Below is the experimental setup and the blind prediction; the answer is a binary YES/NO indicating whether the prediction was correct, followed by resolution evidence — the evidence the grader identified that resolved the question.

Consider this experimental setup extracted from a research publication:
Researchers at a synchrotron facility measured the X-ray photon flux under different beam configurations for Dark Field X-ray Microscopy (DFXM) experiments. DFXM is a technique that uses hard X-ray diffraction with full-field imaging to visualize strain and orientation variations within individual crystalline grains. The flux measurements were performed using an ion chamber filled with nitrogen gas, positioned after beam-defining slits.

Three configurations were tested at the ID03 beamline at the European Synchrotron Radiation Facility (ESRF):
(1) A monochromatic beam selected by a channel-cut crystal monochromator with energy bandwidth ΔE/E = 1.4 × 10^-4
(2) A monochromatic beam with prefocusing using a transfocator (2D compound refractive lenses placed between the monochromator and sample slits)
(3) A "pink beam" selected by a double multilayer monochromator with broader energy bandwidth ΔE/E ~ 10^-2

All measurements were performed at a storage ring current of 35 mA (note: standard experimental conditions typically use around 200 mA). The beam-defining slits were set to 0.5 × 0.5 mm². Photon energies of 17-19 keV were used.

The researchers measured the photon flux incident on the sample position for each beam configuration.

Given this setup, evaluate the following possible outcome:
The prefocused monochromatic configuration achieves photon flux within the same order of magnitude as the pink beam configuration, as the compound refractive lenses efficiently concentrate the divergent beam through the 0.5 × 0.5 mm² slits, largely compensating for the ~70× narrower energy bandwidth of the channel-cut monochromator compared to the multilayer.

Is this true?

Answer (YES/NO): NO